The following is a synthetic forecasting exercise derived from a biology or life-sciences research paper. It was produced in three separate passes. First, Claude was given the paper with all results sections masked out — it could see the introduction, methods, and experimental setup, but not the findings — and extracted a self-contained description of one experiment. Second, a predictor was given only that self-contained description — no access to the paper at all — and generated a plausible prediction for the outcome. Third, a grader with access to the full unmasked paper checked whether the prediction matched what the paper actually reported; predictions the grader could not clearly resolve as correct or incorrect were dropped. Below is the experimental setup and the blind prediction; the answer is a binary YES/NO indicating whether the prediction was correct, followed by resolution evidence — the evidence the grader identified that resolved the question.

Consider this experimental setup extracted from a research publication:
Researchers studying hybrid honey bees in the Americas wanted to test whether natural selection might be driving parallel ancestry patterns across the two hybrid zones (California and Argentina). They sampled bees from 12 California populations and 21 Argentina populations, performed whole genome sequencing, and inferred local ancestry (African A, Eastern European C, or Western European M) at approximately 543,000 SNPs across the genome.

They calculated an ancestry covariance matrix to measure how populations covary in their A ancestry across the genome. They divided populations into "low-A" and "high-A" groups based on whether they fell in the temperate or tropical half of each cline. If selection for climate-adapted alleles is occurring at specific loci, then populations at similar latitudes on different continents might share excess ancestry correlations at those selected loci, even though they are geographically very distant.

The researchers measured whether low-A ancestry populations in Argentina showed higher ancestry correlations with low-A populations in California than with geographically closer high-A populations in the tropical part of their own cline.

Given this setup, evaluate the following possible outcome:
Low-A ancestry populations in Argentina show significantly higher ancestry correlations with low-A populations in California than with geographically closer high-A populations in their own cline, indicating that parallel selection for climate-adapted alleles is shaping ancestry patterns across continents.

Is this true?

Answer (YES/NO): YES